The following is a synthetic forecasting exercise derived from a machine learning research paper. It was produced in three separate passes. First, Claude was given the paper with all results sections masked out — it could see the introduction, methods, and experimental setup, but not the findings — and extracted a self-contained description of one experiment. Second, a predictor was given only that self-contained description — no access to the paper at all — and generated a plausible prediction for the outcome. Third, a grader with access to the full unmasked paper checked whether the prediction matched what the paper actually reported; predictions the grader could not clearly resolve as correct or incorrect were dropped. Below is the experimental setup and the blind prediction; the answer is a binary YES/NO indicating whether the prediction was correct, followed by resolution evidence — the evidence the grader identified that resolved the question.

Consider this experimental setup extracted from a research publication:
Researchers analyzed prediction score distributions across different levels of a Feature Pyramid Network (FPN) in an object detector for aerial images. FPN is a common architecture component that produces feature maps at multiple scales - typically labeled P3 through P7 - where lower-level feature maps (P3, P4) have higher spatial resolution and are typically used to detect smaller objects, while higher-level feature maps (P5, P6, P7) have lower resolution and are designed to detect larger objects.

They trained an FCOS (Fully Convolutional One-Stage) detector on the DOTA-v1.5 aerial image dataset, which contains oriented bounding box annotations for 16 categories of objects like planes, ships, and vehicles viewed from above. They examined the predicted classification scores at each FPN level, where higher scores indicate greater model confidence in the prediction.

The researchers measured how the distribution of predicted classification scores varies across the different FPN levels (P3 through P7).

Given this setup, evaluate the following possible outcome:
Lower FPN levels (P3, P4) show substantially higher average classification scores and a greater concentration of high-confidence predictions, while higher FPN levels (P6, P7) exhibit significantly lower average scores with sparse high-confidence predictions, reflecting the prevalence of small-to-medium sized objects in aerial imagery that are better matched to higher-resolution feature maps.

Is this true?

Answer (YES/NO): YES